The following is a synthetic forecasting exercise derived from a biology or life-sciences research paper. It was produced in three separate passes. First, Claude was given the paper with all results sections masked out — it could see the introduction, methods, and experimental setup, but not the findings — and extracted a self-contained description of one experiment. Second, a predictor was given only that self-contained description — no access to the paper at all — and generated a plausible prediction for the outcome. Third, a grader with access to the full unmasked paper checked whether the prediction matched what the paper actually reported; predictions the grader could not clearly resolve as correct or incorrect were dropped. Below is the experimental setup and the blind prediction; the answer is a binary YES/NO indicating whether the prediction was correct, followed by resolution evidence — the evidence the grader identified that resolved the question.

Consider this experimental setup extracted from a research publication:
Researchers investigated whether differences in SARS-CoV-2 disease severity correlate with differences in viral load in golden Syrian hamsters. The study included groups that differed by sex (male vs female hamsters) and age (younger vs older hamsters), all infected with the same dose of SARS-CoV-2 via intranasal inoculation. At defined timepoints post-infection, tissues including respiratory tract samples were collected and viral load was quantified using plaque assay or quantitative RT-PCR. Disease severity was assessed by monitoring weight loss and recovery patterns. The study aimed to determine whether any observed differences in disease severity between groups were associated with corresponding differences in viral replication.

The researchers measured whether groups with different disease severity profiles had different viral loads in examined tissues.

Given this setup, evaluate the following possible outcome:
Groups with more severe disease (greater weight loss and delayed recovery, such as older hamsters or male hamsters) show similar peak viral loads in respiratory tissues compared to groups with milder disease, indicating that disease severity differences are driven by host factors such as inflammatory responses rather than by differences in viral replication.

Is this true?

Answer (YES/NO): YES